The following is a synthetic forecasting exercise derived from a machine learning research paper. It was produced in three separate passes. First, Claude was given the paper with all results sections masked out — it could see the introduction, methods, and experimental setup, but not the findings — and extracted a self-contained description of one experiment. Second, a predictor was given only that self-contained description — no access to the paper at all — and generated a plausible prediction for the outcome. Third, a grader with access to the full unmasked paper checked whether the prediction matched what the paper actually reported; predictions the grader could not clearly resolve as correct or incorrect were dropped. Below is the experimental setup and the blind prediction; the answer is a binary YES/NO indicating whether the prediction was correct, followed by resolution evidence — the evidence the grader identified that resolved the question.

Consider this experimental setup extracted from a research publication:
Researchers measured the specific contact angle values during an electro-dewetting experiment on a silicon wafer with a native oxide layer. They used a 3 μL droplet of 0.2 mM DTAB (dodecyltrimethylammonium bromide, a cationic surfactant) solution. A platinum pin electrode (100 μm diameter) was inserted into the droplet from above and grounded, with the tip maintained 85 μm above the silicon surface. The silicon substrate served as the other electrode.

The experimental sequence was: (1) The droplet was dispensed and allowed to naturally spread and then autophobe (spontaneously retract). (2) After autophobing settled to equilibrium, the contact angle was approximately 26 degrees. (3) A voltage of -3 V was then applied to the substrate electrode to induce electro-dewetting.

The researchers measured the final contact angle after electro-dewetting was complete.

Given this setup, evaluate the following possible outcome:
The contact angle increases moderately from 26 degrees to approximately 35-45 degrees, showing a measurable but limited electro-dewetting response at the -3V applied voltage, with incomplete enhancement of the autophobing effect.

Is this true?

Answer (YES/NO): NO